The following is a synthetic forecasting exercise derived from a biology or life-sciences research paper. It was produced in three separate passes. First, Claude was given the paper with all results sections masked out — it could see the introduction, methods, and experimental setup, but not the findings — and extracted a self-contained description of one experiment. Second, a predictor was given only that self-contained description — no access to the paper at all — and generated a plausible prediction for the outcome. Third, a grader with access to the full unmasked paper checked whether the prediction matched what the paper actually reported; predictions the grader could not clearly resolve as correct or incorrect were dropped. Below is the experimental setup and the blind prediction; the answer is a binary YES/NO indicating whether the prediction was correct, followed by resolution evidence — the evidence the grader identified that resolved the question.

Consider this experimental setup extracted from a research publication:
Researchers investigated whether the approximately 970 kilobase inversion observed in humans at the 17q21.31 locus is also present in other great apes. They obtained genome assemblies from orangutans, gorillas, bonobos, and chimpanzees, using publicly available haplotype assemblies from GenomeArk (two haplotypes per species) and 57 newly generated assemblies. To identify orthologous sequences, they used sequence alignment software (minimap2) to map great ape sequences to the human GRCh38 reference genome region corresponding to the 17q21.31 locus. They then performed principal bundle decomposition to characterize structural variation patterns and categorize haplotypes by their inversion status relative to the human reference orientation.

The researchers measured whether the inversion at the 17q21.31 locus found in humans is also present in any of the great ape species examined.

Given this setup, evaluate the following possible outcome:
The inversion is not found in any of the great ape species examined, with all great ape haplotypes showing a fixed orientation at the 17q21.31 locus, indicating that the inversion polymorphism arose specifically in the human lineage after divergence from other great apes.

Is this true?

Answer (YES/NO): NO